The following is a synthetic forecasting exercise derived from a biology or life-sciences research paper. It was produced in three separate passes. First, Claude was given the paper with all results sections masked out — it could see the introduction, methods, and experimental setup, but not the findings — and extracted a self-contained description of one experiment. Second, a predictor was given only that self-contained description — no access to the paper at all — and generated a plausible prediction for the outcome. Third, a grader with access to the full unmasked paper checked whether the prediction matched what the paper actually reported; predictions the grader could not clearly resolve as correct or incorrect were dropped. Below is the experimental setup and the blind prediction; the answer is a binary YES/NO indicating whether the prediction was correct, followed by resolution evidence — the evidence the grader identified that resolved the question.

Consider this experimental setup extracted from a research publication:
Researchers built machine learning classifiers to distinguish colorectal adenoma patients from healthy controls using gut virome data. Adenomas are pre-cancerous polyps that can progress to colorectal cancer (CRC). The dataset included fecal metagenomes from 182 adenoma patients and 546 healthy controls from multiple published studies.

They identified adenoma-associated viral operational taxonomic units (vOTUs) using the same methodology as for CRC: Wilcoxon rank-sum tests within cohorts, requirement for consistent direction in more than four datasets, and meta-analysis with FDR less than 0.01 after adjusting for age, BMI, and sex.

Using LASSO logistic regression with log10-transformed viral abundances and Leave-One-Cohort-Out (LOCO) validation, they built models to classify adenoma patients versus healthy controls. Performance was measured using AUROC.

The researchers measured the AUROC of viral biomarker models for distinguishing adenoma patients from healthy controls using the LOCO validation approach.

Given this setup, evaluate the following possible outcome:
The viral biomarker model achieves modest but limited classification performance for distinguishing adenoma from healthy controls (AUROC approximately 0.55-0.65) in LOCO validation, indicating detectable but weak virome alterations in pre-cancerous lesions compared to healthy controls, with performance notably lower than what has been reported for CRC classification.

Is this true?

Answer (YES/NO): NO